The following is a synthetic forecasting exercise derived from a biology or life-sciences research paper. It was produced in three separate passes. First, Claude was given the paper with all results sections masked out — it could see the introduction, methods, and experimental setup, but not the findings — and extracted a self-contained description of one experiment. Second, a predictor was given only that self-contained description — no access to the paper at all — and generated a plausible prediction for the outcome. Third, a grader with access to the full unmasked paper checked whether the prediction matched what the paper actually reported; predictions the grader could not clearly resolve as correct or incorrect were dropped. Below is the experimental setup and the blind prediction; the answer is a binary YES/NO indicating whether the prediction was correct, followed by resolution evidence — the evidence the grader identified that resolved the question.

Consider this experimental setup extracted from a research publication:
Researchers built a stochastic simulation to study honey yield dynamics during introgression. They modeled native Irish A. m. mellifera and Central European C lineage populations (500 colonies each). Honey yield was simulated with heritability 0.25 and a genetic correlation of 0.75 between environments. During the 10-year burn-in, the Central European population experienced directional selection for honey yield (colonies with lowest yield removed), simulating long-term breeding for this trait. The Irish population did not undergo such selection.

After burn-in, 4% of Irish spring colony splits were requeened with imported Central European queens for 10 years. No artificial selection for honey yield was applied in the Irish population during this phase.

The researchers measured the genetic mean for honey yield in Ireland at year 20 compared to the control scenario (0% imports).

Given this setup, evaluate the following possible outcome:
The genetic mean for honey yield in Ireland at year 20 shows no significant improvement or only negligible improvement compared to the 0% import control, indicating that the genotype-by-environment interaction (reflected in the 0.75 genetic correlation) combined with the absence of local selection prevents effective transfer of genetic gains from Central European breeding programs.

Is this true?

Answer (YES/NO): NO